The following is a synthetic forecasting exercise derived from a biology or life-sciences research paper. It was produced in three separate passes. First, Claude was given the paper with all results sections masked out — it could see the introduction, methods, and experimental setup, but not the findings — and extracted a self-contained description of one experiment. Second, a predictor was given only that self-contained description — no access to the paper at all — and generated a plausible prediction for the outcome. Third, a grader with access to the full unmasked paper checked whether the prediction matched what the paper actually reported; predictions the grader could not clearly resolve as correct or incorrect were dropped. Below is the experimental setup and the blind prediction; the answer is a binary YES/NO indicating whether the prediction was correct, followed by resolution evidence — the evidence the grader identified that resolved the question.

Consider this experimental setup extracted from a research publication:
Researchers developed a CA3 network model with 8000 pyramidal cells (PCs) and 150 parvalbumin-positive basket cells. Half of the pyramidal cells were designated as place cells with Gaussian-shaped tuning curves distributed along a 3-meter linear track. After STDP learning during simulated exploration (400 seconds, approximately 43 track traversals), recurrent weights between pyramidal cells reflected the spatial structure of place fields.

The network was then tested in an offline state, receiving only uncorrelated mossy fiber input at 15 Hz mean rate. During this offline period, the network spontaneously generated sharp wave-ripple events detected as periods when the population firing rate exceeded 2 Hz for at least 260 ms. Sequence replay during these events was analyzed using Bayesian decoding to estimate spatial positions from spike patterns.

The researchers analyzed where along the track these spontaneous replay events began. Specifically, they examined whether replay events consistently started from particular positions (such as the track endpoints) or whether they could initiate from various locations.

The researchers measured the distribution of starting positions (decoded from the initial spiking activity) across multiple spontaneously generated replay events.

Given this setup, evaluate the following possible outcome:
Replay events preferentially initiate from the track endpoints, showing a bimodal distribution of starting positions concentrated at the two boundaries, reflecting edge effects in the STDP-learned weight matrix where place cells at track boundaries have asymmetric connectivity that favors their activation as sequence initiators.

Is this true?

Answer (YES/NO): NO